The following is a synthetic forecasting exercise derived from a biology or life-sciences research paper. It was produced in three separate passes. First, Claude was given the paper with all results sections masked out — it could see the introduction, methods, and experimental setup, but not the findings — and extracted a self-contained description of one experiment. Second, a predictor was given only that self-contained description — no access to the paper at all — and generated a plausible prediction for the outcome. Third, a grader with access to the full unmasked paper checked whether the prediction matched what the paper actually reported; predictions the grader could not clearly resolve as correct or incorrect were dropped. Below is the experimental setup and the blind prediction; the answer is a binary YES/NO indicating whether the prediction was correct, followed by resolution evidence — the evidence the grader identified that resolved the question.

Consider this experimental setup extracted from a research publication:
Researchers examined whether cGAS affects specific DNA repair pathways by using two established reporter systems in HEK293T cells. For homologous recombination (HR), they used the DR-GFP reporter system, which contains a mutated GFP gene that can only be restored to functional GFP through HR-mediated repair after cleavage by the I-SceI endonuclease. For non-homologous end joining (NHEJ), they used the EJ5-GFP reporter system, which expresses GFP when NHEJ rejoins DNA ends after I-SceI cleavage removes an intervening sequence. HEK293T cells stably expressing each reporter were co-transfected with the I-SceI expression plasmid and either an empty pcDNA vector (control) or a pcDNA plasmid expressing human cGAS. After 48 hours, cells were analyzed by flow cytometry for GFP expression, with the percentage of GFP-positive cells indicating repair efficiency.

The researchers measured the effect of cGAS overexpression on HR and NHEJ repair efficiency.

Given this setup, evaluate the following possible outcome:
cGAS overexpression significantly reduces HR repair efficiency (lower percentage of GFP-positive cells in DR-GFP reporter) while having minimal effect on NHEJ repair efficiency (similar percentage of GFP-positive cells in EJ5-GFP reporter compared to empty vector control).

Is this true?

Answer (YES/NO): YES